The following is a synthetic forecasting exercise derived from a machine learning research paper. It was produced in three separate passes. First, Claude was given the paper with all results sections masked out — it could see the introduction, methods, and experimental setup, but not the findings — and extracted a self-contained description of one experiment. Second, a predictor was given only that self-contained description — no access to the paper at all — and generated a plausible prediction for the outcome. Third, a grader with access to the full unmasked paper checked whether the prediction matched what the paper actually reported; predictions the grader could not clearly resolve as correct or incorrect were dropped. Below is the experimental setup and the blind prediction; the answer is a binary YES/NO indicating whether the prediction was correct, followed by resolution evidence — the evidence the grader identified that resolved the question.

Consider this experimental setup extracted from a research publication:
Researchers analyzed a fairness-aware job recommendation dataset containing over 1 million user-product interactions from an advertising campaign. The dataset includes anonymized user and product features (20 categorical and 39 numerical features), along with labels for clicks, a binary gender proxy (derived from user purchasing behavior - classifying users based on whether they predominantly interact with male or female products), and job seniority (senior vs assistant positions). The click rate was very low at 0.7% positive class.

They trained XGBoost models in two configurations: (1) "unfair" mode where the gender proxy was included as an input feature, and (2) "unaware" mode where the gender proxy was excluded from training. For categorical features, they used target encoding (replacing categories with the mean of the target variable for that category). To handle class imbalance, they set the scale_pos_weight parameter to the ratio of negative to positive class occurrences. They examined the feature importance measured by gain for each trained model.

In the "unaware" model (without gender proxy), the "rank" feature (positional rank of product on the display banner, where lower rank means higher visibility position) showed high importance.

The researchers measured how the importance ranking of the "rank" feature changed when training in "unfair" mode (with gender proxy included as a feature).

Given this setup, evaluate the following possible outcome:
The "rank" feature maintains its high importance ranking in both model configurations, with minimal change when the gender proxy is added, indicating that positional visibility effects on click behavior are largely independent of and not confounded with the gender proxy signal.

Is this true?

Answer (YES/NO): NO